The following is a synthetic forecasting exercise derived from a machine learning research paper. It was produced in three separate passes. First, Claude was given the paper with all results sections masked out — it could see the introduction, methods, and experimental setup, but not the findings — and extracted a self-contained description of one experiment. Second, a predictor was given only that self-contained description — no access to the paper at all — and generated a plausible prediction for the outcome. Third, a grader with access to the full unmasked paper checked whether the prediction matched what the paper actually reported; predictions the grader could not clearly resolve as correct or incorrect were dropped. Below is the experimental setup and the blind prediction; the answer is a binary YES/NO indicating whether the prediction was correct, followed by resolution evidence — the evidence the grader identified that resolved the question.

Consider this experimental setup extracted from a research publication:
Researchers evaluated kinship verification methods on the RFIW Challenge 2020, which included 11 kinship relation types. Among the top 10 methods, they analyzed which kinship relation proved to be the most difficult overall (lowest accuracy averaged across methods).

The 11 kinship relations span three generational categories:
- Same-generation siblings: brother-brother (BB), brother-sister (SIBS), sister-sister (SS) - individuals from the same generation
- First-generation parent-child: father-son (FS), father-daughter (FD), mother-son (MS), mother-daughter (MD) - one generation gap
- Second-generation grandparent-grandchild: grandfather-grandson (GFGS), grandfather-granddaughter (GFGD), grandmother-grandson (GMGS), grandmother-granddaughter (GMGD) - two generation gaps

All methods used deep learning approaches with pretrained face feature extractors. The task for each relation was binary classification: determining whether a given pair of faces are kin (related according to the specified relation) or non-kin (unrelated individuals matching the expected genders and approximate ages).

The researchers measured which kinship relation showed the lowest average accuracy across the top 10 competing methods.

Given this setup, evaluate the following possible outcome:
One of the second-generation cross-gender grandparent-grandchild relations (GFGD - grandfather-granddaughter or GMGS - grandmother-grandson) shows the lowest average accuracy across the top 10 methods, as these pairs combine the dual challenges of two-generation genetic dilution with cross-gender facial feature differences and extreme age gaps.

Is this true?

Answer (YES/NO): YES